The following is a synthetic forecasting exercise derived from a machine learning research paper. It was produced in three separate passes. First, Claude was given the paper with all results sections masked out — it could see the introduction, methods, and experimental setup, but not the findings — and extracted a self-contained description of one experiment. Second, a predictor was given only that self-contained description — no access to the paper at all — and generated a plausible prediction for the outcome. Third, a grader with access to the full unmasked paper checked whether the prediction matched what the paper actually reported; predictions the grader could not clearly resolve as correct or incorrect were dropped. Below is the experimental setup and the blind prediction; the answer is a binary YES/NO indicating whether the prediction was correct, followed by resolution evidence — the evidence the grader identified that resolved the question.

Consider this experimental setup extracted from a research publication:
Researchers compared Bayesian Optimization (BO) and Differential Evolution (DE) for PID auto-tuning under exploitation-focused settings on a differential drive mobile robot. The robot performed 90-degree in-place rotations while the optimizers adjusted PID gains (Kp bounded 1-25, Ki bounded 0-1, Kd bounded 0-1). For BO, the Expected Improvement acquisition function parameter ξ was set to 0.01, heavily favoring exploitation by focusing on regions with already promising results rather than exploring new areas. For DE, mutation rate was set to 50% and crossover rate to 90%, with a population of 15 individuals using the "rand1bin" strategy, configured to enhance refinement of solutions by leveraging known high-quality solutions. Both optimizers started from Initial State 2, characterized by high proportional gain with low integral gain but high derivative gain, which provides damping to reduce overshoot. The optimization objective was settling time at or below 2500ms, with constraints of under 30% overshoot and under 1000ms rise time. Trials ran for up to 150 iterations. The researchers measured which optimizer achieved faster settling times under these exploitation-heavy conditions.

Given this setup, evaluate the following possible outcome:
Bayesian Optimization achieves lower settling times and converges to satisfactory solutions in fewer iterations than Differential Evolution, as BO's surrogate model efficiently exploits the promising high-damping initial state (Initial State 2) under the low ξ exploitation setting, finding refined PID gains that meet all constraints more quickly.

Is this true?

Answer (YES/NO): NO